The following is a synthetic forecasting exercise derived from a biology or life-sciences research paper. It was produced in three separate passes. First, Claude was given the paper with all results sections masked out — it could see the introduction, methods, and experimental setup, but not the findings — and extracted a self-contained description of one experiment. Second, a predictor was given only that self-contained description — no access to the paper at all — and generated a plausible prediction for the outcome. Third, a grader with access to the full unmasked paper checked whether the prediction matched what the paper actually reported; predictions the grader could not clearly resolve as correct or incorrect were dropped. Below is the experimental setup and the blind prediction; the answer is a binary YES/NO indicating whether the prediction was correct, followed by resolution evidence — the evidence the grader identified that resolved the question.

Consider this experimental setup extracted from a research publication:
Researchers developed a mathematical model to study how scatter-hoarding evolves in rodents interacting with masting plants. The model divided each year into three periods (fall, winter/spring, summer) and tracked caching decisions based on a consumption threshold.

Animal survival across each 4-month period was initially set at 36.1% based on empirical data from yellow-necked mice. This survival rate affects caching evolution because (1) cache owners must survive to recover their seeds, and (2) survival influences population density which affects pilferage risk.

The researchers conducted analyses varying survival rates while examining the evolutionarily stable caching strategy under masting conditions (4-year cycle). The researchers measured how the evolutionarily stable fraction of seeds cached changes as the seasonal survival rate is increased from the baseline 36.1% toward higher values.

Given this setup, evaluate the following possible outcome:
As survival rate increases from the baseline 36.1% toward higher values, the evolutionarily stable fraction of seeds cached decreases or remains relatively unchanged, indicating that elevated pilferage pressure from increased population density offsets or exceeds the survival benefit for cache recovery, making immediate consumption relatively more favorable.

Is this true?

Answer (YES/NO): NO